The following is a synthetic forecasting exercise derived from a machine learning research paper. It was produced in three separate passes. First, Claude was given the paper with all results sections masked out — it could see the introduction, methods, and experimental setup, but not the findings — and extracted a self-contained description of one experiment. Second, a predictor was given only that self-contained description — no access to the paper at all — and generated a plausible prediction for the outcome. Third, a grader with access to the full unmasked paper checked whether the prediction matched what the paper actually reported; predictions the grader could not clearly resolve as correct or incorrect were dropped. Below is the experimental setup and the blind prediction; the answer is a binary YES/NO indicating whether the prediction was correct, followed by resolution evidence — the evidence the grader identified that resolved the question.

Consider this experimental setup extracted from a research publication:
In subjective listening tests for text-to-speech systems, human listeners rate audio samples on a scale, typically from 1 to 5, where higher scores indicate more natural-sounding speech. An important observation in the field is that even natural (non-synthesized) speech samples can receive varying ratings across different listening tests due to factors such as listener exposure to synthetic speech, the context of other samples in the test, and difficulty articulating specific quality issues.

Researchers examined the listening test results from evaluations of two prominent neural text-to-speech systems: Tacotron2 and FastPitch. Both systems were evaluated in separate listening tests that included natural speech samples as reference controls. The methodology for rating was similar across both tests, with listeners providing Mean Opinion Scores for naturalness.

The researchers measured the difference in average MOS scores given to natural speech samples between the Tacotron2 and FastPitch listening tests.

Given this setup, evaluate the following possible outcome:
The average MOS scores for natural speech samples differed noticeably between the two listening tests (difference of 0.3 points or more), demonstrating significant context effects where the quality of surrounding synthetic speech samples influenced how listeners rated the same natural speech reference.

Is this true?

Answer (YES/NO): YES